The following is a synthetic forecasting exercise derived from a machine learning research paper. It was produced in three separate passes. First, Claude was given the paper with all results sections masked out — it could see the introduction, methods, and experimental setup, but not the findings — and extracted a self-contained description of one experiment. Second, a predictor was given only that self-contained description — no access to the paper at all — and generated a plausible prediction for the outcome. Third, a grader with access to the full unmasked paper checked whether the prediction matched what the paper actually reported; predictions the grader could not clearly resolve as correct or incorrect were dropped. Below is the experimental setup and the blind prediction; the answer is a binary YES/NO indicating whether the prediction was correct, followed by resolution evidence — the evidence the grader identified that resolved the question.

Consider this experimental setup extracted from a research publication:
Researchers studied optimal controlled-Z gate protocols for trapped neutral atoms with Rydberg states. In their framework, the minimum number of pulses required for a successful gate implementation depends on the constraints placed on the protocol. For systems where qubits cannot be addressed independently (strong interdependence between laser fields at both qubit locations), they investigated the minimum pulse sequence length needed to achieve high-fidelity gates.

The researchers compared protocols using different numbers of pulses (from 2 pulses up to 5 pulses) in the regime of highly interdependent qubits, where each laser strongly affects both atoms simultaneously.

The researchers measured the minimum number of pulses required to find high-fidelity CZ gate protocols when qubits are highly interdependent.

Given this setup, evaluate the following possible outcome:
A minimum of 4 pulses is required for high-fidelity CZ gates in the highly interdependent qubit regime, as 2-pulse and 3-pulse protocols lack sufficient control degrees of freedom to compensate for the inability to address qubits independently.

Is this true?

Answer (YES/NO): NO